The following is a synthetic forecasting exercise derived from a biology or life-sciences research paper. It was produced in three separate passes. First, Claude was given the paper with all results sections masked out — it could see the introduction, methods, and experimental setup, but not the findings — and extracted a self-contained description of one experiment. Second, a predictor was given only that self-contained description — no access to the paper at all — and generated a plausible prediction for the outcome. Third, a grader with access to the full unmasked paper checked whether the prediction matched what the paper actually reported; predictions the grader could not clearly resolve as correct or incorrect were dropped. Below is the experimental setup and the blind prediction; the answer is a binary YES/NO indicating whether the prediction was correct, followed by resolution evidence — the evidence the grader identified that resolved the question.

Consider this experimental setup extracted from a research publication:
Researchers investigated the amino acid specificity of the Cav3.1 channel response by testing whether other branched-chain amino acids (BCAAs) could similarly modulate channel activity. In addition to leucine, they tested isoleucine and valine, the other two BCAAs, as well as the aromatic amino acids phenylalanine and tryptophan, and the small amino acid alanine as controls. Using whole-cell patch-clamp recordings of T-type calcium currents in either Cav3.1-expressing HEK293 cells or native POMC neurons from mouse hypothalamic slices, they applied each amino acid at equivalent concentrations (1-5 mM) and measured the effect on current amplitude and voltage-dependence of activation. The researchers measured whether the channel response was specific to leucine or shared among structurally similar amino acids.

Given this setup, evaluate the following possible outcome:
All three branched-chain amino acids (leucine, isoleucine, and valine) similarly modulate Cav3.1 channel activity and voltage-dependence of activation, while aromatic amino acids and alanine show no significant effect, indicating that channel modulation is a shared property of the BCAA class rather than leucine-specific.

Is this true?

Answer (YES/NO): NO